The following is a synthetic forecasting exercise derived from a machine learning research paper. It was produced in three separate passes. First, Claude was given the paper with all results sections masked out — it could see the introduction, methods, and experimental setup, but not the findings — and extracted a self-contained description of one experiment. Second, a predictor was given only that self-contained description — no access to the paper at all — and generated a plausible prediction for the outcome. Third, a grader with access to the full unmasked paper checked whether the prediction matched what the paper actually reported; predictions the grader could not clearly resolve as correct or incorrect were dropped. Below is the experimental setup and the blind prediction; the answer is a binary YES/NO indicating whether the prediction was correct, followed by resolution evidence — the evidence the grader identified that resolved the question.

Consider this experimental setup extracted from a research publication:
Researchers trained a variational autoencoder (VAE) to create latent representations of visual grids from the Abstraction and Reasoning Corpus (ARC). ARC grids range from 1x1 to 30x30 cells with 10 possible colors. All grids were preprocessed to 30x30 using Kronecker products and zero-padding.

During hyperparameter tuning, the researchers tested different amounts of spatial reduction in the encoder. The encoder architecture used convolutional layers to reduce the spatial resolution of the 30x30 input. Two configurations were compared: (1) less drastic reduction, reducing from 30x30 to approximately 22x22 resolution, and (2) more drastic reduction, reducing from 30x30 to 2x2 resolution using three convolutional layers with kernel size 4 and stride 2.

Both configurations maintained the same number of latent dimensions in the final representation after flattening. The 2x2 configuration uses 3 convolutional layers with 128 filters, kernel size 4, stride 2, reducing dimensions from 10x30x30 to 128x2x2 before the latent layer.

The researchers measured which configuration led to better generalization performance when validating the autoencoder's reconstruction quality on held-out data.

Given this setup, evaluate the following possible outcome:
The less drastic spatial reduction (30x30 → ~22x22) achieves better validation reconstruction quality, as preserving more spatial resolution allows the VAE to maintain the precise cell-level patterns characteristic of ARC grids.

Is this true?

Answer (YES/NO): NO